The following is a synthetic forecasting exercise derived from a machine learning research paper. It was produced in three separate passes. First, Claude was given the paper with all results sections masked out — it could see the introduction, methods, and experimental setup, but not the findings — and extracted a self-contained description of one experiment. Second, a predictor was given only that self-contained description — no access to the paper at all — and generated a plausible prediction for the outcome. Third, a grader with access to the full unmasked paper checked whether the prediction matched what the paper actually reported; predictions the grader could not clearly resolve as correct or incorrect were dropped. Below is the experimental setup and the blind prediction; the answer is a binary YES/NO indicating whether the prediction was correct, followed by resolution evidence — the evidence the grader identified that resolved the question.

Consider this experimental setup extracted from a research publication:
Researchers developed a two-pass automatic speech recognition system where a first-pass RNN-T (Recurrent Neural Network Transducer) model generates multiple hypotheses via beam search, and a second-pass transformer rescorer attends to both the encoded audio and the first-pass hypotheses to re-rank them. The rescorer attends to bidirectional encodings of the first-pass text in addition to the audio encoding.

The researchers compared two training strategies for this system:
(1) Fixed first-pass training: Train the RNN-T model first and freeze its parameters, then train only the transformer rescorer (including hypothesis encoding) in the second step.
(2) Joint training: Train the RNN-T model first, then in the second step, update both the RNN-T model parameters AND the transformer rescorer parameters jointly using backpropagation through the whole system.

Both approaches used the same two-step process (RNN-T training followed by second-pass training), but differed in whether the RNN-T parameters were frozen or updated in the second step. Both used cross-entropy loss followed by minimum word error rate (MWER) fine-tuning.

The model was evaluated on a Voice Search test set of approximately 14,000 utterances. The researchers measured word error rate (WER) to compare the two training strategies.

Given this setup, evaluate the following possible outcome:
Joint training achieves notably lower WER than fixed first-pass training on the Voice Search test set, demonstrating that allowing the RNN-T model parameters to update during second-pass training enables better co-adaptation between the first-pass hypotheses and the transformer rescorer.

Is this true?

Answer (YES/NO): NO